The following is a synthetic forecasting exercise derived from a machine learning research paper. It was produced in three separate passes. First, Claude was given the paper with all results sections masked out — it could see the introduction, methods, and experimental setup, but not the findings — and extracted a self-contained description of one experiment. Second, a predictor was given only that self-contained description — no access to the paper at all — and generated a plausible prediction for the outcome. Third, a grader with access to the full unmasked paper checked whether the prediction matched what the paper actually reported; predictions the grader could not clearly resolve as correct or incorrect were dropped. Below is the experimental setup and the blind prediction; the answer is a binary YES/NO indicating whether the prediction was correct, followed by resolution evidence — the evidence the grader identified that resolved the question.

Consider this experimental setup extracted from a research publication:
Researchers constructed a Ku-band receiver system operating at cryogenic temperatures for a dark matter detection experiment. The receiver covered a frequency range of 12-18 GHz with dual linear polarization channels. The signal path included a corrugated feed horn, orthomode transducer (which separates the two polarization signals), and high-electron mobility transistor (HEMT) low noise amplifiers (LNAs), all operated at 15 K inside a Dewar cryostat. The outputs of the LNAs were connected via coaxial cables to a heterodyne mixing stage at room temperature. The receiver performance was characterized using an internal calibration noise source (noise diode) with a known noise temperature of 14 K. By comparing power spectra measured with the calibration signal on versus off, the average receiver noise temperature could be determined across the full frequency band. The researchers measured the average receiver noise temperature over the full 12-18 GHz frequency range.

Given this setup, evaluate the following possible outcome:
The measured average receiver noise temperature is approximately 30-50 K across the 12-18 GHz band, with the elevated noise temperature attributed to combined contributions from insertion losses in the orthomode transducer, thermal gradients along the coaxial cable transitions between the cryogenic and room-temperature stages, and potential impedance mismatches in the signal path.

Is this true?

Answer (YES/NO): NO